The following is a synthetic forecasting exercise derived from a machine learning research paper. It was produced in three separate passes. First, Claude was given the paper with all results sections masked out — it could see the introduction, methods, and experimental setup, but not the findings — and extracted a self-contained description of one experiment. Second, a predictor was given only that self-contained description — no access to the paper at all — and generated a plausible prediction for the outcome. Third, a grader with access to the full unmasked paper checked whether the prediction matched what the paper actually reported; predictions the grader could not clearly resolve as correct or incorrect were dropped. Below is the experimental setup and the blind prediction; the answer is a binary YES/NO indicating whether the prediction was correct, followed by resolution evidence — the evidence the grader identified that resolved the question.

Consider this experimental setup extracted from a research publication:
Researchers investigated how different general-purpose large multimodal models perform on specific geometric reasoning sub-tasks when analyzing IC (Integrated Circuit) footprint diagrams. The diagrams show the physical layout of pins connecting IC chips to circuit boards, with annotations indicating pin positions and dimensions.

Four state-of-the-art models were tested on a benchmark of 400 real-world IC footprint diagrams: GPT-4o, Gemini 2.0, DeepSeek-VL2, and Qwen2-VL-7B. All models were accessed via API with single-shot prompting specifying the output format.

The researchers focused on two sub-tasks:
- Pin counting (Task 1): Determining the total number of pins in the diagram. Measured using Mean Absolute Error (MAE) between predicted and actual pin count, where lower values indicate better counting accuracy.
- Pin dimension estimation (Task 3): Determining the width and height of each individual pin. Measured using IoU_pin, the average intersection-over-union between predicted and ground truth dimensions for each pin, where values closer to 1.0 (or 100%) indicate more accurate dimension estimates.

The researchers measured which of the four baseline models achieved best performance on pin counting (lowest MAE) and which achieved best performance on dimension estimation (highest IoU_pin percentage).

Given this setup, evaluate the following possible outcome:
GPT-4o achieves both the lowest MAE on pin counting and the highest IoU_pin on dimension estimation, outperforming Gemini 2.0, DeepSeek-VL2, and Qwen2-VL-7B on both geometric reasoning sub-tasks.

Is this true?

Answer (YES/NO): NO